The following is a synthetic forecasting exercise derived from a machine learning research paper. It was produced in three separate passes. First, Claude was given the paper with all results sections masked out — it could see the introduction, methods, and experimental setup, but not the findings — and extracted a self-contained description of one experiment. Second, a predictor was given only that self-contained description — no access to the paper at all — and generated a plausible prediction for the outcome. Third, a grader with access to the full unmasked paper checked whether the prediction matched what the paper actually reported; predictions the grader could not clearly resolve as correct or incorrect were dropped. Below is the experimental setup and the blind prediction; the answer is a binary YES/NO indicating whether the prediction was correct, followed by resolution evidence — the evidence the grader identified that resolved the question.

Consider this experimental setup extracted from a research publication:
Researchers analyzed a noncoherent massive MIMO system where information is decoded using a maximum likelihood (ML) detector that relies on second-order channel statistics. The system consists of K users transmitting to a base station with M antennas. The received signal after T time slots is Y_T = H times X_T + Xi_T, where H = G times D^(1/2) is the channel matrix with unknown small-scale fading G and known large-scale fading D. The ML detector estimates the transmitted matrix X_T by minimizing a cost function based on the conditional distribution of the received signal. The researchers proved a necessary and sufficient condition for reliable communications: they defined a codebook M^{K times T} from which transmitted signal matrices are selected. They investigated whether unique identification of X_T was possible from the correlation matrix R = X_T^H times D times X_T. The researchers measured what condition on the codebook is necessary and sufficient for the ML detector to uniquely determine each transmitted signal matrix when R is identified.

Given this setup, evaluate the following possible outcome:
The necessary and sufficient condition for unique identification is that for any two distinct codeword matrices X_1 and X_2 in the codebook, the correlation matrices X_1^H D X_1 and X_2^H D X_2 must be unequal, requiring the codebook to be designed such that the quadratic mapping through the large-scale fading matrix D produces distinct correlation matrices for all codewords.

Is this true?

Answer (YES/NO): YES